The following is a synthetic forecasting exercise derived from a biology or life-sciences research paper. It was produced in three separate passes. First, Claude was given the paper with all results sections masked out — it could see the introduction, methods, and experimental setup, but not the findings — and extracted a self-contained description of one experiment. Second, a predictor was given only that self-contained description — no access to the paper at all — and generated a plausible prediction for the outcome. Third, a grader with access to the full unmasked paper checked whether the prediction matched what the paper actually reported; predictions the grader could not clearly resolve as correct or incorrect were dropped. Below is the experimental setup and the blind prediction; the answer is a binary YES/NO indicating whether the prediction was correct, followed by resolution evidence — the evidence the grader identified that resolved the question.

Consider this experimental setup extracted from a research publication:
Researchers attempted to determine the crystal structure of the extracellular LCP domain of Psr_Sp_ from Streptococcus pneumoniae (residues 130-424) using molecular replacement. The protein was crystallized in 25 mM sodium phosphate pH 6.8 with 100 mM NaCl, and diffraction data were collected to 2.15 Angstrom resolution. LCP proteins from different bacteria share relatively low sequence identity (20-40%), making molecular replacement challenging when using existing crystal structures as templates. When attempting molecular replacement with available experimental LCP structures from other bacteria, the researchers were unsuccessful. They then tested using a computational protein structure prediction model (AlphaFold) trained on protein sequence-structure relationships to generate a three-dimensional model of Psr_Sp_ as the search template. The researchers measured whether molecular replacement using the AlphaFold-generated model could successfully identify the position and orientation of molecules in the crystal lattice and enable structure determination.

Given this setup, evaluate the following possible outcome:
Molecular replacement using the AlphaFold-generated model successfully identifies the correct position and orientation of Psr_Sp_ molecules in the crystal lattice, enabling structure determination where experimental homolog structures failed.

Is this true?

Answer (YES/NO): YES